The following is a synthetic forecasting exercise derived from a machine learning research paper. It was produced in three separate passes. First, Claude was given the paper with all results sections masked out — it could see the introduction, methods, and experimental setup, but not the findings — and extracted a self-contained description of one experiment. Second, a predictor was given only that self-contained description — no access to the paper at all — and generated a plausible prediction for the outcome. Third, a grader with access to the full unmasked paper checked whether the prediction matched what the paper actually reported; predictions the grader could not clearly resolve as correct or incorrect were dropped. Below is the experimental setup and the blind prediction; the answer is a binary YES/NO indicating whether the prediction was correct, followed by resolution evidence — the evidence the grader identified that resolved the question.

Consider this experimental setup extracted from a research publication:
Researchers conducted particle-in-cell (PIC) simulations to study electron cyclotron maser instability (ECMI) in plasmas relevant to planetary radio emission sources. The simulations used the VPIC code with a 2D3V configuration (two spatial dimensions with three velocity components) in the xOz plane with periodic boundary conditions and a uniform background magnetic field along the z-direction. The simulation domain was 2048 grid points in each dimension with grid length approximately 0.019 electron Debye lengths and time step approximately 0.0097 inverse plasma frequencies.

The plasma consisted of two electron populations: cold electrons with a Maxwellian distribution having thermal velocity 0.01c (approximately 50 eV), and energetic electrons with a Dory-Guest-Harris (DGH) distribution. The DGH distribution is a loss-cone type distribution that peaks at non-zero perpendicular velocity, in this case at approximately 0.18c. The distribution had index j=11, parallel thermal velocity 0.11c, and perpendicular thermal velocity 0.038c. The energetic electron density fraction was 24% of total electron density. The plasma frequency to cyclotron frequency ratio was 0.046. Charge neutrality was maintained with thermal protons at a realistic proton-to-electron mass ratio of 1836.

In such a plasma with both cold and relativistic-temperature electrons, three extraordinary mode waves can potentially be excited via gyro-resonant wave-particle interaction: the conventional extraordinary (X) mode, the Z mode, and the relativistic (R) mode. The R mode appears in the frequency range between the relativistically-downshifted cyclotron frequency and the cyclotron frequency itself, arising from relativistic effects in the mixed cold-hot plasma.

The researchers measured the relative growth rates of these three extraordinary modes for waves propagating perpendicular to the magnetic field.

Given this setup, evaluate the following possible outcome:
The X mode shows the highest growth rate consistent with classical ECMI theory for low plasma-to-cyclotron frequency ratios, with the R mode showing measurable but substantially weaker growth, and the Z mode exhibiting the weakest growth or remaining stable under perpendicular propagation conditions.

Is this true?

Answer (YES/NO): NO